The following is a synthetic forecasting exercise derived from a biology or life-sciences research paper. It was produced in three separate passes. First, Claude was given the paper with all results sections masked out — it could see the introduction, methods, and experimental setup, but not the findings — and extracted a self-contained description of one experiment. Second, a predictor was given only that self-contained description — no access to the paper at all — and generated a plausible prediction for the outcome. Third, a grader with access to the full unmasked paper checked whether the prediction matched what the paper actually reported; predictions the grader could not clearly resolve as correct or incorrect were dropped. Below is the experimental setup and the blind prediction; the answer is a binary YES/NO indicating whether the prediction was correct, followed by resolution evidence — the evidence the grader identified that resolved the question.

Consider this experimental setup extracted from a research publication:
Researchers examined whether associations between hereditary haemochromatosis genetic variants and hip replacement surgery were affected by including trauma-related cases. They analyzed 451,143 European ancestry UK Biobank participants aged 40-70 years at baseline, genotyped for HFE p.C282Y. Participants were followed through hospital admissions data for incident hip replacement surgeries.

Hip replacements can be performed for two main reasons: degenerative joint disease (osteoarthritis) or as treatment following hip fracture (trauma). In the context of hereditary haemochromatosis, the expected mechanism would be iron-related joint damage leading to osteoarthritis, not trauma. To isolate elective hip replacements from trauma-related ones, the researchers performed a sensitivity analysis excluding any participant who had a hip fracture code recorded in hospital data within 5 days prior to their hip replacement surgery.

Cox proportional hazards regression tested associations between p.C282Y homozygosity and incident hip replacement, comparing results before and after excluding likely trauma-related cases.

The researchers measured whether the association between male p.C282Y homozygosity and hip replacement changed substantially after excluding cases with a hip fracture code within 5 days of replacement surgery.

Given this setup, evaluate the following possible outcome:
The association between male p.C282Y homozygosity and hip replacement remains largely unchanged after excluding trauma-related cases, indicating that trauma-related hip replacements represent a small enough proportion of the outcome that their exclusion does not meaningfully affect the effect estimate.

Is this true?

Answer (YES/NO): YES